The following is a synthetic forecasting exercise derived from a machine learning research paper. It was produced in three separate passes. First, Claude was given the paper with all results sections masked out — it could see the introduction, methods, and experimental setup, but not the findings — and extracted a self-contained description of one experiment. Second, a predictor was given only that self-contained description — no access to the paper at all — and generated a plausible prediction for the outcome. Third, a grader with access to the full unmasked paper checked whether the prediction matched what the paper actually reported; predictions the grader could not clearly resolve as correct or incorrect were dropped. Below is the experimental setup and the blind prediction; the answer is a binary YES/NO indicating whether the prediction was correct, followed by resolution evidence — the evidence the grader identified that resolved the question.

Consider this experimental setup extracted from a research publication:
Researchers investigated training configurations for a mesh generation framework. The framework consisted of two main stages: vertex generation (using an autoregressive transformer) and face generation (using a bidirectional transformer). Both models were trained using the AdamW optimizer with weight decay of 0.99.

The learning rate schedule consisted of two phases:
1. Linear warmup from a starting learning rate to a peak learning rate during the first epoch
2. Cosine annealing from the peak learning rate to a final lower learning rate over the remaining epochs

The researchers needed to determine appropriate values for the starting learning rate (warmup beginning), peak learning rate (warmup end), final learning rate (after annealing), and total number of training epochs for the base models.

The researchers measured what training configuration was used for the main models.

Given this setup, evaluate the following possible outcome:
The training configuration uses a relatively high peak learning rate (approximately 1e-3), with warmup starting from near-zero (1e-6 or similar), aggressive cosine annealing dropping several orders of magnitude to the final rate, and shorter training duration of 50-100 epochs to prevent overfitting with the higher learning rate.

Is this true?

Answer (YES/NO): NO